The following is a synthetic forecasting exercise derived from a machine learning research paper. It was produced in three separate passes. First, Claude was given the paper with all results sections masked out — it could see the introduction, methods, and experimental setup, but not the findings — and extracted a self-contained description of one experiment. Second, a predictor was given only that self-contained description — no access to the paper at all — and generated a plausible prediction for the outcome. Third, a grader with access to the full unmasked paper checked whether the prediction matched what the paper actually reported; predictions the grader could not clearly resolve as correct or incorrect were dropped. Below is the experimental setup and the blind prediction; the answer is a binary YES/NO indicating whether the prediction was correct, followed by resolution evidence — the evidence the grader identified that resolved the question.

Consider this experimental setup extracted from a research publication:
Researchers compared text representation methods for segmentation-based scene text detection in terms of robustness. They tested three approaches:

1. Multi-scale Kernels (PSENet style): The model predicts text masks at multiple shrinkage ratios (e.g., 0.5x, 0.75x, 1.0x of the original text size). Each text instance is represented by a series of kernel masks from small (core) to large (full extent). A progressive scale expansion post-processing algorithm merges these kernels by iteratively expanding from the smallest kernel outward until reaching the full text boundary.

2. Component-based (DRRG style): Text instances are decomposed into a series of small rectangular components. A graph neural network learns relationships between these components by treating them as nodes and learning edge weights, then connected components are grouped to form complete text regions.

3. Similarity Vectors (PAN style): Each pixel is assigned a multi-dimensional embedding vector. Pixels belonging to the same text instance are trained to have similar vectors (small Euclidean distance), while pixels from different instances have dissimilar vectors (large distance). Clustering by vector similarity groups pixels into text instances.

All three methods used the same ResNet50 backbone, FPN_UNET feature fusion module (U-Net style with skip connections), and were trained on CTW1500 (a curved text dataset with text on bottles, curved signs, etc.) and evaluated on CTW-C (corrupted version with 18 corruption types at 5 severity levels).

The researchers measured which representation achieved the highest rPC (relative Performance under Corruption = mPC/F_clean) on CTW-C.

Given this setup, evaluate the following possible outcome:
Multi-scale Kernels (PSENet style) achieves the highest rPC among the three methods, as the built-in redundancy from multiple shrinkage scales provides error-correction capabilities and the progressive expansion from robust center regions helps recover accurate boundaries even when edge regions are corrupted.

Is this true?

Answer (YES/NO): YES